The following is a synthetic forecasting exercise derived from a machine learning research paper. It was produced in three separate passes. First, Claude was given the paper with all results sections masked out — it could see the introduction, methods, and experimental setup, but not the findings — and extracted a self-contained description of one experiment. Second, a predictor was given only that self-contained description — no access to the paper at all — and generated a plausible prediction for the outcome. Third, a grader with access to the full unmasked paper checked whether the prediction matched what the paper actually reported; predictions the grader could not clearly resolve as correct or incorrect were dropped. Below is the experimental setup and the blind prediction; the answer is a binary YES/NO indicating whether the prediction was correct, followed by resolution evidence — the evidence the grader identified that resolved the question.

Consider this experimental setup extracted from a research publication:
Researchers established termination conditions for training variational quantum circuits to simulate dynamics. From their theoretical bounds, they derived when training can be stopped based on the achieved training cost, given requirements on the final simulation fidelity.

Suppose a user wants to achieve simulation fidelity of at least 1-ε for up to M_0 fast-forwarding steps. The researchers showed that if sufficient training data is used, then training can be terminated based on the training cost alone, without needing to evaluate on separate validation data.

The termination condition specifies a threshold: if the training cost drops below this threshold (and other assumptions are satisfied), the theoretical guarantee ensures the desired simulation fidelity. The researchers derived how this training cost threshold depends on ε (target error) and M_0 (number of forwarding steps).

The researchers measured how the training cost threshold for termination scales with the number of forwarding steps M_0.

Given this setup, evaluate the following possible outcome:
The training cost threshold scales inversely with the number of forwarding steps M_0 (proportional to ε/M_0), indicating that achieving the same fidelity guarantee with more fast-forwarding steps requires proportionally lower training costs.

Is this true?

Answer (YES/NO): NO